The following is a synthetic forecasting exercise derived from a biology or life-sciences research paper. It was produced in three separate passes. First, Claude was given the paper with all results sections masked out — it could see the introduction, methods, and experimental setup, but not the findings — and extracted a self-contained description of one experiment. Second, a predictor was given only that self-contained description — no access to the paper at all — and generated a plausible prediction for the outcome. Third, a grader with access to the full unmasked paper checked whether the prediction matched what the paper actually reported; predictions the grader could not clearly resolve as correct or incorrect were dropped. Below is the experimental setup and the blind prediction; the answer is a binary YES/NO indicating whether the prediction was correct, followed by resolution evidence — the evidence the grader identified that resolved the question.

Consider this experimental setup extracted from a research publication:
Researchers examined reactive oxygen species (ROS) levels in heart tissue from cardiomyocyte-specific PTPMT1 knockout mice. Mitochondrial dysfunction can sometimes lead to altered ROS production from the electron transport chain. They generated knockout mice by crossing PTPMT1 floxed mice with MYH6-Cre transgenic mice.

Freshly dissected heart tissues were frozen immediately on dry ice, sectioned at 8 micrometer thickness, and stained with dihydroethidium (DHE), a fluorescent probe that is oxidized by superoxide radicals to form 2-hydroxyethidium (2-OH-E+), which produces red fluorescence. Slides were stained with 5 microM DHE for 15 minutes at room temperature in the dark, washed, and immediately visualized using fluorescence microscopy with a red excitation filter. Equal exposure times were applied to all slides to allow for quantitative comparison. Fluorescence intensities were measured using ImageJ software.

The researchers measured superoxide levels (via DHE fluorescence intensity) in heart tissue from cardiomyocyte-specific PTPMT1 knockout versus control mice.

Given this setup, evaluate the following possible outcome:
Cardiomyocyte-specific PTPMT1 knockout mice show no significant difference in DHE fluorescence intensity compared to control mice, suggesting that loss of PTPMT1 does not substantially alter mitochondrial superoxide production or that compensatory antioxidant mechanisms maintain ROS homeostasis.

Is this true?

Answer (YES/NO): NO